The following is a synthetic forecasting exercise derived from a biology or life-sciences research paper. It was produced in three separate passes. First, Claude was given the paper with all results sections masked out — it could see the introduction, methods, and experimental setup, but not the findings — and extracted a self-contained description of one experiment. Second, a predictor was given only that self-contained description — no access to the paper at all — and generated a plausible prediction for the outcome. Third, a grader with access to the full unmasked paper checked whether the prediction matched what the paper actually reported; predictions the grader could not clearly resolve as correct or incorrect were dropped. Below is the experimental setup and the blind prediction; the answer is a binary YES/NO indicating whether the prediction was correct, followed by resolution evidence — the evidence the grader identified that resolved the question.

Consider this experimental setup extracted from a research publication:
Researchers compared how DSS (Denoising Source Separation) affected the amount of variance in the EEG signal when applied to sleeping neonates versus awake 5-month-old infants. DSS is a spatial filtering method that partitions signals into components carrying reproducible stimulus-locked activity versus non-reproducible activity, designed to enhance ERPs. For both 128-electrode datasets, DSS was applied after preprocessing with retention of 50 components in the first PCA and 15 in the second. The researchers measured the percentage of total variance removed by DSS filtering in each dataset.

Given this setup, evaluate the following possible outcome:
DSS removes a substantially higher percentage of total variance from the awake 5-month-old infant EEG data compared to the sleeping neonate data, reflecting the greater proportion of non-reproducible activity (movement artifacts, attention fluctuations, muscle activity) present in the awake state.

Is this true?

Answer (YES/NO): YES